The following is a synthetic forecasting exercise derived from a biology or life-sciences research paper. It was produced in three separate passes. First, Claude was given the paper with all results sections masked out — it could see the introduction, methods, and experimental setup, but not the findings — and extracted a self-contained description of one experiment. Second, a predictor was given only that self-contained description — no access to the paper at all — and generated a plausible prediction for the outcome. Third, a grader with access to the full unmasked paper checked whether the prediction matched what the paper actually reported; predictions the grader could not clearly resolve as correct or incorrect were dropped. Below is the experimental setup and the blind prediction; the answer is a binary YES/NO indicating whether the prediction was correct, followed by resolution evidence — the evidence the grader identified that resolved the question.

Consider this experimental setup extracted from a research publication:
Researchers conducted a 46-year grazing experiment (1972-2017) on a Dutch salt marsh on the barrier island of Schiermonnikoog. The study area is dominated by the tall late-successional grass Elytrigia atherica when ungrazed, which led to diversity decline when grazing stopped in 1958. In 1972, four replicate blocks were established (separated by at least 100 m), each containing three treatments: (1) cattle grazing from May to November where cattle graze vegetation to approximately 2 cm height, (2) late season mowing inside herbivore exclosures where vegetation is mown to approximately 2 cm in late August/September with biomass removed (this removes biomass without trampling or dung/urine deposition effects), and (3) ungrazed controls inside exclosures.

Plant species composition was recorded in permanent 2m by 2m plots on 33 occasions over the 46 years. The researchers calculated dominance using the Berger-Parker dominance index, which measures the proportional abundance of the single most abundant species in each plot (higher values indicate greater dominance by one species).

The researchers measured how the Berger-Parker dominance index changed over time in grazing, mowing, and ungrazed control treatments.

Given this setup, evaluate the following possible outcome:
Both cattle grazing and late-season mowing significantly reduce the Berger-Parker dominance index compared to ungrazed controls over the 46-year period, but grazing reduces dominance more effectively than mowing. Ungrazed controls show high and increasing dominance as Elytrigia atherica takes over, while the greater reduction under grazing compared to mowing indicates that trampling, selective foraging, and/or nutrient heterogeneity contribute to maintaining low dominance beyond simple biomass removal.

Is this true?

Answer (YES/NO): YES